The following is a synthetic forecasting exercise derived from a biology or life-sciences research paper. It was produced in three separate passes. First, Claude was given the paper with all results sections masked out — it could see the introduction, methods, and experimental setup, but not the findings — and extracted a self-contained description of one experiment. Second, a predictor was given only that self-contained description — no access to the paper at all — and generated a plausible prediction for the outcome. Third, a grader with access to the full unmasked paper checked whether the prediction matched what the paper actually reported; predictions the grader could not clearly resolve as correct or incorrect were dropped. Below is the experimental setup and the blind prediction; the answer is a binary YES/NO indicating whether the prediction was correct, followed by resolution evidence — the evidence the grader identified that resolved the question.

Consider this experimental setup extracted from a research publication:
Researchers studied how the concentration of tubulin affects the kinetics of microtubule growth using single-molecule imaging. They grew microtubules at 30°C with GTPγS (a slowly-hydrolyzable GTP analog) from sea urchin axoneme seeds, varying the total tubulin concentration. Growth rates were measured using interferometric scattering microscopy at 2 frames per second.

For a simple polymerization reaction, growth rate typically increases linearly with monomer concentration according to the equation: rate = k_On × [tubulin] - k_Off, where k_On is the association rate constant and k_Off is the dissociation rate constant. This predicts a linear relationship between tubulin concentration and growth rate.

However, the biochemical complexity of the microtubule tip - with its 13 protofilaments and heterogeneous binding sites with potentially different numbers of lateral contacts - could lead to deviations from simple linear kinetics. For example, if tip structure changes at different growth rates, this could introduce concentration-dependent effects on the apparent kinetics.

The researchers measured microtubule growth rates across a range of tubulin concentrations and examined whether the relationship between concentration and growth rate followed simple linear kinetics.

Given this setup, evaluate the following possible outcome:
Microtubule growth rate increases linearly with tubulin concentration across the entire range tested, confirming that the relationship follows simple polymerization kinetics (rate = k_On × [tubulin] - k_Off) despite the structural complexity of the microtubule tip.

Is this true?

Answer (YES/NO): YES